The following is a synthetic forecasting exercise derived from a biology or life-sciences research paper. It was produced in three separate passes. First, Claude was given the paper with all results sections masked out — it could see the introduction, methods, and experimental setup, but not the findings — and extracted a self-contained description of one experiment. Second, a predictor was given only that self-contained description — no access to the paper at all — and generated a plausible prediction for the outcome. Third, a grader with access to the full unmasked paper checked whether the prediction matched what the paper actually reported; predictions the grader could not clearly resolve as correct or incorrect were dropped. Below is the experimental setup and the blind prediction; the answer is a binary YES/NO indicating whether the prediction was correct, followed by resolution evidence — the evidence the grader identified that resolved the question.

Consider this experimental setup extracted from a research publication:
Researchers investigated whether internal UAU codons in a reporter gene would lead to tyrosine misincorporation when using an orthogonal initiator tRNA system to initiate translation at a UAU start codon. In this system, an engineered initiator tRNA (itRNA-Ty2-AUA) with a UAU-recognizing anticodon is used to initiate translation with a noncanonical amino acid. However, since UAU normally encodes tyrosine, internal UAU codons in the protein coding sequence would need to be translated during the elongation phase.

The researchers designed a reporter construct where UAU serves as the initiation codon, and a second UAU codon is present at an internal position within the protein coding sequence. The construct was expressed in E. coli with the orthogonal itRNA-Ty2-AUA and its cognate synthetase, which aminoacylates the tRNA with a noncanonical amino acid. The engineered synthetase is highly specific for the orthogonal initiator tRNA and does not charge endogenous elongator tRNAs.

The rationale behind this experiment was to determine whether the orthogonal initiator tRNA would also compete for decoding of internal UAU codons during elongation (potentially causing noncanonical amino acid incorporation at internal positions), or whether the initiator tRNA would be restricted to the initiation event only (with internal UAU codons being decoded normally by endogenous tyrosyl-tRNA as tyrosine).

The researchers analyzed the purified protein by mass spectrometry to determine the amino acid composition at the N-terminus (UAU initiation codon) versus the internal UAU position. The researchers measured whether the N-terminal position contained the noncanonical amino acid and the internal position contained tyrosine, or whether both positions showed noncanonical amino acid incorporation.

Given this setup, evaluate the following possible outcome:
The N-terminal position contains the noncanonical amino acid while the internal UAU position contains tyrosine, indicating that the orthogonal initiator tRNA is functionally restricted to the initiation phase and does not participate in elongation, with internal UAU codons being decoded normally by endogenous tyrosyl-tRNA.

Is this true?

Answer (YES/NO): YES